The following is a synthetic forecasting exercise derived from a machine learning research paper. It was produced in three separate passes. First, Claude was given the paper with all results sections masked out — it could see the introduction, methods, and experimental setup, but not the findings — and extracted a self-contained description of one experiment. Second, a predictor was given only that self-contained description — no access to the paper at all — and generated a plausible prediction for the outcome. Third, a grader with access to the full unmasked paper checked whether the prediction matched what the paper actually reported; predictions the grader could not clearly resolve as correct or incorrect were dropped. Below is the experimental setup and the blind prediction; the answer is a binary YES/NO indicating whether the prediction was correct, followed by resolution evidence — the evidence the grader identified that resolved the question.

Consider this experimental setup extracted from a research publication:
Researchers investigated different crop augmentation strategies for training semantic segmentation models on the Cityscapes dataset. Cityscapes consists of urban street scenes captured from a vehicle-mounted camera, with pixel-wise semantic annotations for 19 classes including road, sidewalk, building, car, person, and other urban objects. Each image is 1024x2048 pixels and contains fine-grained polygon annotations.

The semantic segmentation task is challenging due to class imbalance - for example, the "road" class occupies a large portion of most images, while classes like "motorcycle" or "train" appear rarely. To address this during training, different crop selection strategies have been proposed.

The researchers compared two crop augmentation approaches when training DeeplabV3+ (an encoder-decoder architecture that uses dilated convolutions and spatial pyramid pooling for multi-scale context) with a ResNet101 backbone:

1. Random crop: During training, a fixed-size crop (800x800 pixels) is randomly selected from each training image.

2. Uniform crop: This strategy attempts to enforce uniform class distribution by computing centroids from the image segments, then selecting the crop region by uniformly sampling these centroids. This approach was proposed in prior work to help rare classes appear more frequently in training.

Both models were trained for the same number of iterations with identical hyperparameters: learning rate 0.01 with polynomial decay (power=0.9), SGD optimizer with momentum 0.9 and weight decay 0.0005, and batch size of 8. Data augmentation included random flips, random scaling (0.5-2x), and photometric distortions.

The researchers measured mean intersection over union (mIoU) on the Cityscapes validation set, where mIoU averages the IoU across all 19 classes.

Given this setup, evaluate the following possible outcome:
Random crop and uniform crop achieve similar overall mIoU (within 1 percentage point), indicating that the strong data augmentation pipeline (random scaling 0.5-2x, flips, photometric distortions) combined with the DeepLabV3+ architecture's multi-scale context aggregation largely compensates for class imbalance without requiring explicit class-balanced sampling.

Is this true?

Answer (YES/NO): NO